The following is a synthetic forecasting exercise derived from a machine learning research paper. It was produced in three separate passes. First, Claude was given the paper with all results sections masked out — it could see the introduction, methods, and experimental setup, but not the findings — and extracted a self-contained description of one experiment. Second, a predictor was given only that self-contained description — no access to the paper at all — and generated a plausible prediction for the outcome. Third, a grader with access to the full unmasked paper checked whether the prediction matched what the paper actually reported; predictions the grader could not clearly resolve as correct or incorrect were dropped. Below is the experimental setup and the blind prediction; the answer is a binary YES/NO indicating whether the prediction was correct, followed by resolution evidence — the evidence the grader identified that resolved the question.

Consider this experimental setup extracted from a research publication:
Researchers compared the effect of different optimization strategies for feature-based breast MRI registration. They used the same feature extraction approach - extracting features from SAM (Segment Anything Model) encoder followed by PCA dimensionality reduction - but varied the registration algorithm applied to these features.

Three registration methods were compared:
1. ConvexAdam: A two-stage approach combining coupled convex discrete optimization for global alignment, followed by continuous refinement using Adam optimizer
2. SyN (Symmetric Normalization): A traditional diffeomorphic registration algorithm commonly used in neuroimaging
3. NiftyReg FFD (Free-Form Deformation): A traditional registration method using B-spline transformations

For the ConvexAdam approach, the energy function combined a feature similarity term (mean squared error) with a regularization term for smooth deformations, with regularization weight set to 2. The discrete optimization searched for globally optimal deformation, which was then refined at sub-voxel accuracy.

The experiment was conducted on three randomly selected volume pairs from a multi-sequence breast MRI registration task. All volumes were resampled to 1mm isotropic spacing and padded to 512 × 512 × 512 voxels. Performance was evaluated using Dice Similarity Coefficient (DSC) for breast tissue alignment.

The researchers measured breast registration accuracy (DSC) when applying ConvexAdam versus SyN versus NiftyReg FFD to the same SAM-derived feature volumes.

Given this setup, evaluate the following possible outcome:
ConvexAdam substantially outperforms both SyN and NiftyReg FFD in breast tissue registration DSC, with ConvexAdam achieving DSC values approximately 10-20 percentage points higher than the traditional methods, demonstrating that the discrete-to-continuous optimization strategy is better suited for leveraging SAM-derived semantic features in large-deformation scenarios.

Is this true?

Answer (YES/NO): NO